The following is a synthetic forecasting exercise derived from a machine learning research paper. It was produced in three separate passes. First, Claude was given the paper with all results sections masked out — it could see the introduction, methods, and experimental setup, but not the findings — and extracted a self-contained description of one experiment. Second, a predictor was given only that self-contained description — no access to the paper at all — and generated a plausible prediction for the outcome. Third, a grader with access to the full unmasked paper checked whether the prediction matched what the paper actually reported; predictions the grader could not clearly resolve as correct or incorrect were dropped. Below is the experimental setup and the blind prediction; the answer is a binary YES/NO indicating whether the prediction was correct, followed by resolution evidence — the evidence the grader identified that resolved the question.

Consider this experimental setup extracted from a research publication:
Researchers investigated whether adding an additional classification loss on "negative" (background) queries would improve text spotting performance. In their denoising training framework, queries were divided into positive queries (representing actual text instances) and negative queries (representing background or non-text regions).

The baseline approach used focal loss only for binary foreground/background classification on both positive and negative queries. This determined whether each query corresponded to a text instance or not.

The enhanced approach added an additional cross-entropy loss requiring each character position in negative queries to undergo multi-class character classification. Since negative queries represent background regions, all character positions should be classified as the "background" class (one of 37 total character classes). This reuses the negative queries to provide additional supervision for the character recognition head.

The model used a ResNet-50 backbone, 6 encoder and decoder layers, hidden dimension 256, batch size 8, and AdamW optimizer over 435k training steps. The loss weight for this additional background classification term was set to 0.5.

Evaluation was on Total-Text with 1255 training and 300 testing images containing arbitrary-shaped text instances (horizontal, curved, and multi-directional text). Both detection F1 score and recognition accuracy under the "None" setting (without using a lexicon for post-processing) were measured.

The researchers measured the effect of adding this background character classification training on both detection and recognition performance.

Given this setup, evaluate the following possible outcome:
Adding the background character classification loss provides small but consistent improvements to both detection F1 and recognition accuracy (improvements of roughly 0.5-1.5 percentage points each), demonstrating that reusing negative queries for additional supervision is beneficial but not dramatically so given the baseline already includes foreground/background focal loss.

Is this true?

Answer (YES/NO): NO